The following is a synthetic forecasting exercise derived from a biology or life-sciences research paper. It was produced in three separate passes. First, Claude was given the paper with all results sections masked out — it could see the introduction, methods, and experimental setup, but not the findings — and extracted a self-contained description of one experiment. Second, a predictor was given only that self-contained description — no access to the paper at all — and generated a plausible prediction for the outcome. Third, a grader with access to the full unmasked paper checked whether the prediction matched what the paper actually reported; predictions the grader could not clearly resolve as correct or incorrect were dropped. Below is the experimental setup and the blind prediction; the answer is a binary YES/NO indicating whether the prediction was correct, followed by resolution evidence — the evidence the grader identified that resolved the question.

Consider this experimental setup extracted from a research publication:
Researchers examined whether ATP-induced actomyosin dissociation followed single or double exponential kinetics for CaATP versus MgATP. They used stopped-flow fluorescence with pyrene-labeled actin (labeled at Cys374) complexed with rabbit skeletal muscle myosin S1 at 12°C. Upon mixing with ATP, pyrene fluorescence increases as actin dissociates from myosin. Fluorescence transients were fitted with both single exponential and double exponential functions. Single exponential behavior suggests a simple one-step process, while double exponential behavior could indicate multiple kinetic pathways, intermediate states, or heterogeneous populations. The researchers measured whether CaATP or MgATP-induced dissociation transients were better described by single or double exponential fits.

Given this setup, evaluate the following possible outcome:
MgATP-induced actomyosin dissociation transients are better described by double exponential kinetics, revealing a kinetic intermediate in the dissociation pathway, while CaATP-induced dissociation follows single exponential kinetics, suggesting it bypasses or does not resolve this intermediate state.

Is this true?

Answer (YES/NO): NO